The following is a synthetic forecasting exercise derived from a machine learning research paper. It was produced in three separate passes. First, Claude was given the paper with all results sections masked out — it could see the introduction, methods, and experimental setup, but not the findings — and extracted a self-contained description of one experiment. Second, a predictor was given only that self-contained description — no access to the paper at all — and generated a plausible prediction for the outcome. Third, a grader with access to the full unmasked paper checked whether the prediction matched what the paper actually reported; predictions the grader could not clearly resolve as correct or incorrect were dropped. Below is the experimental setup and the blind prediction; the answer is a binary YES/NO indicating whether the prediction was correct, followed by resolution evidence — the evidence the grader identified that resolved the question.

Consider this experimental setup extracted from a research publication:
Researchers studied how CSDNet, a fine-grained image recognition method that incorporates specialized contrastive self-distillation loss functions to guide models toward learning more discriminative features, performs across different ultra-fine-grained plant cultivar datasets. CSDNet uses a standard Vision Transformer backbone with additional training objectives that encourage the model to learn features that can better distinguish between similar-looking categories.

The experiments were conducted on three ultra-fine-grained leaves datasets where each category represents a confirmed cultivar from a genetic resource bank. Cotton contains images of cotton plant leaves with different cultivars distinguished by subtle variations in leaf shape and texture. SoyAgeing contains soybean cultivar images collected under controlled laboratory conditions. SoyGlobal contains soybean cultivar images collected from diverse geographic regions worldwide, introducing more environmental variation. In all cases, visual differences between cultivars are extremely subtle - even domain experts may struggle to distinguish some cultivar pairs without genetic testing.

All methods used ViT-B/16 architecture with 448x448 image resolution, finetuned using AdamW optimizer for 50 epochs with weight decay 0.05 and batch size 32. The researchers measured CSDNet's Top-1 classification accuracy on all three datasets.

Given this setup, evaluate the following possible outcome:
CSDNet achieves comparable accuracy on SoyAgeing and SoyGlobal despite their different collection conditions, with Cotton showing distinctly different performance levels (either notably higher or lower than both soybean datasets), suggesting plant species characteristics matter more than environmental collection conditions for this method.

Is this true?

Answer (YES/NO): NO